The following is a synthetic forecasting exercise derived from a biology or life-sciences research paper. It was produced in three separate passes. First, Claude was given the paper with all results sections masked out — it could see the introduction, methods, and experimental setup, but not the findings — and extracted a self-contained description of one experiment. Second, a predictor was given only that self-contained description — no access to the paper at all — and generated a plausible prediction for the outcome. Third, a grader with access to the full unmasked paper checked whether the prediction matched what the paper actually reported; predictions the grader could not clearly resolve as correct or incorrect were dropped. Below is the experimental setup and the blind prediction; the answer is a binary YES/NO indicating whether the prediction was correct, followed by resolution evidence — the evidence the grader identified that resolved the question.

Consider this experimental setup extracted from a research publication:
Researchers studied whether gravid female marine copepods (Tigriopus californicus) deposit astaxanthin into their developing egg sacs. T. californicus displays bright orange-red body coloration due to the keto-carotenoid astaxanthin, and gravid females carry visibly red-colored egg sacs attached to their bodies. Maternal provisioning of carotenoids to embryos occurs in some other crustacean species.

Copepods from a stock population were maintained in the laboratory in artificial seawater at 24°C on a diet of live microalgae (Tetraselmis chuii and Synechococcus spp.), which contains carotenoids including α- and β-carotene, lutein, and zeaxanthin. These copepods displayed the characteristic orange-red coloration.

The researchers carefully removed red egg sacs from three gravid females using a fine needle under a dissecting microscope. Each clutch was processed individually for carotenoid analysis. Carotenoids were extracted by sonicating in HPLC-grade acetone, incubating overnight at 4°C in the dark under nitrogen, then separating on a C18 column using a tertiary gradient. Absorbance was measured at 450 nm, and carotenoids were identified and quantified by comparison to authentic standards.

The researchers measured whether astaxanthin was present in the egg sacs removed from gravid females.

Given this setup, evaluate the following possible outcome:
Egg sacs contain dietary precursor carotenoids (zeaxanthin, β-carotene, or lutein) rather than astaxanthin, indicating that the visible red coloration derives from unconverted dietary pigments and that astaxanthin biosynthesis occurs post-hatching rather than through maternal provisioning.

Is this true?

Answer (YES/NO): NO